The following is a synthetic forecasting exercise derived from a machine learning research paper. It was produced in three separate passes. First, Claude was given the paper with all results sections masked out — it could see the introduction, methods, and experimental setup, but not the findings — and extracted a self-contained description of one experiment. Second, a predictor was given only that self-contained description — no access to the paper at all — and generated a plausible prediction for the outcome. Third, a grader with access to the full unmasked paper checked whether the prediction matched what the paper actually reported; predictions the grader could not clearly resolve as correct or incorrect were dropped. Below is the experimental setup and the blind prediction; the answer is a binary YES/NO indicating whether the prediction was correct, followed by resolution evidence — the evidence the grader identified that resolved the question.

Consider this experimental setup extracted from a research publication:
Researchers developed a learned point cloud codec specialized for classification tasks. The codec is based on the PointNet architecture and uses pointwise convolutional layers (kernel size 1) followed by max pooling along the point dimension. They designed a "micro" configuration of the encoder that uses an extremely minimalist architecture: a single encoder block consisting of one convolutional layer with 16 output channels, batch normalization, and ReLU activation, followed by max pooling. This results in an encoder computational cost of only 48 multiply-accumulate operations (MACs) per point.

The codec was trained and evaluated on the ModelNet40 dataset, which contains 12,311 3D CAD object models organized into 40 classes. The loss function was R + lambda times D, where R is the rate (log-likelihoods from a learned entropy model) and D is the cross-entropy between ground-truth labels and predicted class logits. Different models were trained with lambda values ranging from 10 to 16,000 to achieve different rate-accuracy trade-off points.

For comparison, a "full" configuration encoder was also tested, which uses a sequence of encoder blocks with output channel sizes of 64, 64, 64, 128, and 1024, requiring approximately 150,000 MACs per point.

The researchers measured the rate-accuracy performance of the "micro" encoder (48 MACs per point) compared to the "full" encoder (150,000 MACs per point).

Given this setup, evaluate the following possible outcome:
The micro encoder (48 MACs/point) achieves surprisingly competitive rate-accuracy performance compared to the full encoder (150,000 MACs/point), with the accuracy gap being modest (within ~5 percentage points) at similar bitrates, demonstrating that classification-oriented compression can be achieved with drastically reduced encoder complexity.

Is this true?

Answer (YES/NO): YES